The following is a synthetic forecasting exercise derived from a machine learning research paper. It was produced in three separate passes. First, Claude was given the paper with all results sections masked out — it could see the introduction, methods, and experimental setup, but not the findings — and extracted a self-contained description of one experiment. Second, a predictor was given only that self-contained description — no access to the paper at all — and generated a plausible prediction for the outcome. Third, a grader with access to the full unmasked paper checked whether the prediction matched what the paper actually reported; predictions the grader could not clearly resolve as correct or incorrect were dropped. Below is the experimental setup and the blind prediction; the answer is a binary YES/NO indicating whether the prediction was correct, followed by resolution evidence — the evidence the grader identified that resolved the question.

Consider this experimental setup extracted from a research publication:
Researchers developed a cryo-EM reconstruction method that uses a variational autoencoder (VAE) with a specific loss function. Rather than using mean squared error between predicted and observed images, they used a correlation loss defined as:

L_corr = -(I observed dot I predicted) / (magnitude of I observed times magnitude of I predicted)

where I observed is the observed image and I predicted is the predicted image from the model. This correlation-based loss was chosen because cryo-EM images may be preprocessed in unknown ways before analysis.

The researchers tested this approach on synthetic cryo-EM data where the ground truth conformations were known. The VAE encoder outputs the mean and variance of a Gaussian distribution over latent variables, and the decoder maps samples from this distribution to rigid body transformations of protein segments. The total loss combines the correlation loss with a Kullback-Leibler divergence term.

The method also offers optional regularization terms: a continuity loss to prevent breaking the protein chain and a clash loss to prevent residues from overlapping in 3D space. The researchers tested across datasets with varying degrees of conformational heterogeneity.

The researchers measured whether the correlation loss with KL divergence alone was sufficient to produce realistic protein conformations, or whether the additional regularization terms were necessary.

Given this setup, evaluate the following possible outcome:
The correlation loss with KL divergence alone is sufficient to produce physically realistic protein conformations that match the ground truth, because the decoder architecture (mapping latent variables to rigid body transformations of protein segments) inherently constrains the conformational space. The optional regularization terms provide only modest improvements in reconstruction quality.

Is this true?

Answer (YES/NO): NO